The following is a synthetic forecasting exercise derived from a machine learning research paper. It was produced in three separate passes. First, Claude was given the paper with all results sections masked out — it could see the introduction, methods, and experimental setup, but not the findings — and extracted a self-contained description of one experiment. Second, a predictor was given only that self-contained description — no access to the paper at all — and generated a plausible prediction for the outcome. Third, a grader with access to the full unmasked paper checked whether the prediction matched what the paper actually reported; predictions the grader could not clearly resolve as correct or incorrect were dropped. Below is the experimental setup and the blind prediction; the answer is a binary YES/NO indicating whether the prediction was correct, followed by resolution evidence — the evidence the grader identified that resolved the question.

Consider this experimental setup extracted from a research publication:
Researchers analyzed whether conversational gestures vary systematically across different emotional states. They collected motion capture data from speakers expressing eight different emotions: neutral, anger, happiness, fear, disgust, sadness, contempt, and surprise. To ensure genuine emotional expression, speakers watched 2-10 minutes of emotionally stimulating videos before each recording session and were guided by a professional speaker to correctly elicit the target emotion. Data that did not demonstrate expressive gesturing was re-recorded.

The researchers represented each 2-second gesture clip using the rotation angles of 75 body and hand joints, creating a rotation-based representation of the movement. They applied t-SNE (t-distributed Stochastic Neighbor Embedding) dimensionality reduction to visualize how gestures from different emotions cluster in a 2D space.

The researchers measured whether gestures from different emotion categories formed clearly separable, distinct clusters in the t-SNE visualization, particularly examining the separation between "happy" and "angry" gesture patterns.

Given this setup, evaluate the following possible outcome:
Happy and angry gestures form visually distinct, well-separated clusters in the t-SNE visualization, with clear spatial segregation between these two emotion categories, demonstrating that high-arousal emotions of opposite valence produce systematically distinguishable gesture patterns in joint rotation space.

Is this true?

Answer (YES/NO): NO